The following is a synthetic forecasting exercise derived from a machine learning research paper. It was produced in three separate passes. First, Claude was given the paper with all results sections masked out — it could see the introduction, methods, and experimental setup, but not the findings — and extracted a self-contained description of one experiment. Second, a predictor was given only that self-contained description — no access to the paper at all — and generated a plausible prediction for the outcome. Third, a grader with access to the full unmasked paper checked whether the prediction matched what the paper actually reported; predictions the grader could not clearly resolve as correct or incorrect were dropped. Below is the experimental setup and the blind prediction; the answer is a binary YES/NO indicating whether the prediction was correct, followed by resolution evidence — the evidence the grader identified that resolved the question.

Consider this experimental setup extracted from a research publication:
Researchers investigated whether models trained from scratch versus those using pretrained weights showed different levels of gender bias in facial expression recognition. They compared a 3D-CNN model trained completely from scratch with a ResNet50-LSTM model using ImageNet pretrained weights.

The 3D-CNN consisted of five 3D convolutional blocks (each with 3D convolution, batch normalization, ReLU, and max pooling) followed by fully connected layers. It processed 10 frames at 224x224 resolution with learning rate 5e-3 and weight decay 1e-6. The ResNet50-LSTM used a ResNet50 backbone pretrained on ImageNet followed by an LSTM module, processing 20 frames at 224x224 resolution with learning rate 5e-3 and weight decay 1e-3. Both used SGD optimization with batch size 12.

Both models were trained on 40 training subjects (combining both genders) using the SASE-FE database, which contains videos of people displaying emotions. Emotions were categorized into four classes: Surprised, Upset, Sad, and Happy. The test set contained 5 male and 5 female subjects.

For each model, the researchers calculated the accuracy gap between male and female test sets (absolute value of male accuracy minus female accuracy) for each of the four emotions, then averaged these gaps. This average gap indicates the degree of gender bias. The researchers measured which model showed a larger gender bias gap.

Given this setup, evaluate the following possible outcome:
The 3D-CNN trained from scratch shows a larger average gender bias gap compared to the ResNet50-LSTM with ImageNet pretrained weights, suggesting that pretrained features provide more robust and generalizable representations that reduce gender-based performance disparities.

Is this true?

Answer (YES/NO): YES